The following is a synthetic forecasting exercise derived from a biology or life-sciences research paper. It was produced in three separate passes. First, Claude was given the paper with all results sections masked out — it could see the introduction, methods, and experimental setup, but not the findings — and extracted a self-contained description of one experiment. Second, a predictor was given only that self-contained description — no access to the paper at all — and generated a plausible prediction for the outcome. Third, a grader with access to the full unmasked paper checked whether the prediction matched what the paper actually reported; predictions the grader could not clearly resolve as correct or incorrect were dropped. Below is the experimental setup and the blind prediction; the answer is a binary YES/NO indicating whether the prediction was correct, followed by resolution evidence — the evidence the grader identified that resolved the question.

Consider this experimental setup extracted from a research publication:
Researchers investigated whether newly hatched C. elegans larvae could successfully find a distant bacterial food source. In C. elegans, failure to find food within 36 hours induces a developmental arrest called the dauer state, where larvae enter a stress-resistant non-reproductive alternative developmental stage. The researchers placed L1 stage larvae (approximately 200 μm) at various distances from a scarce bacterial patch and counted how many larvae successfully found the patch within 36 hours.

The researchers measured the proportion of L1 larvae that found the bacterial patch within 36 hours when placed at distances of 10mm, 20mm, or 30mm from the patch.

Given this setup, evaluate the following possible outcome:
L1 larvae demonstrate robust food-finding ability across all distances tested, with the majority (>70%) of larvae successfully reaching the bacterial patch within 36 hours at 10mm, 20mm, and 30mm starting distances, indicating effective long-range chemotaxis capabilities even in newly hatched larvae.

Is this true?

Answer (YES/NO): NO